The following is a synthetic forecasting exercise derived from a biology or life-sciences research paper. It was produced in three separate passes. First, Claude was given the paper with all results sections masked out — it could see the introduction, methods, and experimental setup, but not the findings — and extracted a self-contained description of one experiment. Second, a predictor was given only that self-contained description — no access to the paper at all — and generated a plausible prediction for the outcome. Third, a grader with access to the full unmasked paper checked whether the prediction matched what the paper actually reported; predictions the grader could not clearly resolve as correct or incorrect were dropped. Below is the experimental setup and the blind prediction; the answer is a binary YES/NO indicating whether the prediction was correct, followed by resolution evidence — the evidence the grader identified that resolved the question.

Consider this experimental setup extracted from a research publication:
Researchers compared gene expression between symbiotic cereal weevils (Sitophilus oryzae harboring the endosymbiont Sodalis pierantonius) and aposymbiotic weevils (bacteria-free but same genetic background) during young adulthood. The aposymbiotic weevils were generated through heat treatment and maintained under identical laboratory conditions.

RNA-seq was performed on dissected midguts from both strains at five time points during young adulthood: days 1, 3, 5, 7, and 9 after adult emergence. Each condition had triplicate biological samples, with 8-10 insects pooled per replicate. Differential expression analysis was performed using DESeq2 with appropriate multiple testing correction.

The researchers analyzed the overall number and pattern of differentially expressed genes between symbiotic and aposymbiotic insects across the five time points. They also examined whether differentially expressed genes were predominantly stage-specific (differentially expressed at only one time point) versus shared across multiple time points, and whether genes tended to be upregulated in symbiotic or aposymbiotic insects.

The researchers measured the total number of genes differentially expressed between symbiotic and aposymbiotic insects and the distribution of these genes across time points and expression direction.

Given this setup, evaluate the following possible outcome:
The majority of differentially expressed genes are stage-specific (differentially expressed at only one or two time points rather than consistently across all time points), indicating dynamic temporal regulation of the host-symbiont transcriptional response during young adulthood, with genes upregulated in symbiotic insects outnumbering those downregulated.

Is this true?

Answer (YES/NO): NO